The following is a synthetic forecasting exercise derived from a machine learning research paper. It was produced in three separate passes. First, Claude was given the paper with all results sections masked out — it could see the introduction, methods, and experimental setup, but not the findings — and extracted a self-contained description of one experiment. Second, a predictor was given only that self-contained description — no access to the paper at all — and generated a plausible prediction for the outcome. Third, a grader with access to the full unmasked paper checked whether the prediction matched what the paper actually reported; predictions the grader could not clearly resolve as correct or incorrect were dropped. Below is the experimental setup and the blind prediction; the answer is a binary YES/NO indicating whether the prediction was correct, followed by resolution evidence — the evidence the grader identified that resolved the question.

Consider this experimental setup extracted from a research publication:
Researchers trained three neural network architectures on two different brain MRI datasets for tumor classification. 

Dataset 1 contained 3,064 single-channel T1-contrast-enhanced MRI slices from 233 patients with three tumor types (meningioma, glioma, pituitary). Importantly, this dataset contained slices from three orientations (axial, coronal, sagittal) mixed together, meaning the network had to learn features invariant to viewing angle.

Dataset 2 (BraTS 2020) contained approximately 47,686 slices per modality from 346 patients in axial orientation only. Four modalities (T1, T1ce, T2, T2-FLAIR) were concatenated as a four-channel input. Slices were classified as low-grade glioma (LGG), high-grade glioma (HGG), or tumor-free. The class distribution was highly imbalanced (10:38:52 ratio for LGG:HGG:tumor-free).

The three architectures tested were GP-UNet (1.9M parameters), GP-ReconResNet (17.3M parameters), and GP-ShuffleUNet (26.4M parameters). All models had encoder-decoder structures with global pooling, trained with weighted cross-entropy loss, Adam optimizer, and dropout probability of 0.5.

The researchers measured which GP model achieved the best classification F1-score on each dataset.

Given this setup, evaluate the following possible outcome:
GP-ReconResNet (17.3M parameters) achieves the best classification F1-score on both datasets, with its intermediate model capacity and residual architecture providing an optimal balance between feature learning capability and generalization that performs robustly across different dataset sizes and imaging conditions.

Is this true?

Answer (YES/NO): NO